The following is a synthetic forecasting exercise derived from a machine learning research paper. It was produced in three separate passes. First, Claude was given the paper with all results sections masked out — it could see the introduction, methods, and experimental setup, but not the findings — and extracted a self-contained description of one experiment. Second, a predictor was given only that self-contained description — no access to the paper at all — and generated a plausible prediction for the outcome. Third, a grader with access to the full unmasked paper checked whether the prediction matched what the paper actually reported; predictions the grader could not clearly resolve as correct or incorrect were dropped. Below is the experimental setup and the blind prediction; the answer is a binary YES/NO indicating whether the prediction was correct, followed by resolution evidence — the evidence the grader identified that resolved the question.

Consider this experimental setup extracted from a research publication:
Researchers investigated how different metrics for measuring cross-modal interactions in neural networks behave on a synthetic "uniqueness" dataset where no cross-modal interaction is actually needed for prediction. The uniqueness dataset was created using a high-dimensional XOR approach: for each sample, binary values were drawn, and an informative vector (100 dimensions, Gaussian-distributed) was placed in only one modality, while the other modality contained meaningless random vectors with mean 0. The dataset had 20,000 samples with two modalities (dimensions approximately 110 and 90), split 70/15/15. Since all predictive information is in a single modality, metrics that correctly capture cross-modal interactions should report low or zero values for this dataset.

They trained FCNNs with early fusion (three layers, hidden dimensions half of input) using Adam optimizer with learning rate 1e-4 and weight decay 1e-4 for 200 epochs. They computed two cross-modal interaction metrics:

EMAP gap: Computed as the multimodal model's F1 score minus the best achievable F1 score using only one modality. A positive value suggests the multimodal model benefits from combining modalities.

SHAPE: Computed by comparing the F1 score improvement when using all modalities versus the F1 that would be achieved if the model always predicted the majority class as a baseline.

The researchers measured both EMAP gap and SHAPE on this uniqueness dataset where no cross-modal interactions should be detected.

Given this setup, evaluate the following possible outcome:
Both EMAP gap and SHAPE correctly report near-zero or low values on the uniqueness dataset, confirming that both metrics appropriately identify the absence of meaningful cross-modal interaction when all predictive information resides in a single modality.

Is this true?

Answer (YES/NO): NO